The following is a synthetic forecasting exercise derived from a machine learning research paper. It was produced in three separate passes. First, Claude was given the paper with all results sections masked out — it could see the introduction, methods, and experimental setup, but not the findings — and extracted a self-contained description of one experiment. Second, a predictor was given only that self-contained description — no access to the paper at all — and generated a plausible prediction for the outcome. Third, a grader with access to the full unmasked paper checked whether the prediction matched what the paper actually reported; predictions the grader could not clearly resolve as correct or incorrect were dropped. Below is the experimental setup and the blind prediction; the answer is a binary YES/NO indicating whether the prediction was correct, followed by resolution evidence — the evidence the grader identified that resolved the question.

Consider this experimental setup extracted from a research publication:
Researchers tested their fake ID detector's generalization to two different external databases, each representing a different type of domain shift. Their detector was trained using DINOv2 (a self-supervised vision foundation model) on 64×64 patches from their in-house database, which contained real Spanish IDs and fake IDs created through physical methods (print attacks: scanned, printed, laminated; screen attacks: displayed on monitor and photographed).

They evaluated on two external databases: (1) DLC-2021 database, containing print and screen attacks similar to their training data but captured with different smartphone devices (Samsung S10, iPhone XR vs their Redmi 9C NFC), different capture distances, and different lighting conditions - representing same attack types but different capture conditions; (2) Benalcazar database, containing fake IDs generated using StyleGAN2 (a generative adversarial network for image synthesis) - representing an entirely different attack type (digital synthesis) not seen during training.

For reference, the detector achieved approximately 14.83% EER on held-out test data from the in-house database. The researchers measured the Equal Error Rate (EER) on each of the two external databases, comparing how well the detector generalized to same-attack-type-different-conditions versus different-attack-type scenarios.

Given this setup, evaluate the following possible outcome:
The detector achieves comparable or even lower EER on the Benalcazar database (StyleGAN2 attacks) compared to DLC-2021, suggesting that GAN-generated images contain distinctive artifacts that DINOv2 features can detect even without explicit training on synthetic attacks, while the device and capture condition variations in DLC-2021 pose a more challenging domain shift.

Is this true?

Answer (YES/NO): NO